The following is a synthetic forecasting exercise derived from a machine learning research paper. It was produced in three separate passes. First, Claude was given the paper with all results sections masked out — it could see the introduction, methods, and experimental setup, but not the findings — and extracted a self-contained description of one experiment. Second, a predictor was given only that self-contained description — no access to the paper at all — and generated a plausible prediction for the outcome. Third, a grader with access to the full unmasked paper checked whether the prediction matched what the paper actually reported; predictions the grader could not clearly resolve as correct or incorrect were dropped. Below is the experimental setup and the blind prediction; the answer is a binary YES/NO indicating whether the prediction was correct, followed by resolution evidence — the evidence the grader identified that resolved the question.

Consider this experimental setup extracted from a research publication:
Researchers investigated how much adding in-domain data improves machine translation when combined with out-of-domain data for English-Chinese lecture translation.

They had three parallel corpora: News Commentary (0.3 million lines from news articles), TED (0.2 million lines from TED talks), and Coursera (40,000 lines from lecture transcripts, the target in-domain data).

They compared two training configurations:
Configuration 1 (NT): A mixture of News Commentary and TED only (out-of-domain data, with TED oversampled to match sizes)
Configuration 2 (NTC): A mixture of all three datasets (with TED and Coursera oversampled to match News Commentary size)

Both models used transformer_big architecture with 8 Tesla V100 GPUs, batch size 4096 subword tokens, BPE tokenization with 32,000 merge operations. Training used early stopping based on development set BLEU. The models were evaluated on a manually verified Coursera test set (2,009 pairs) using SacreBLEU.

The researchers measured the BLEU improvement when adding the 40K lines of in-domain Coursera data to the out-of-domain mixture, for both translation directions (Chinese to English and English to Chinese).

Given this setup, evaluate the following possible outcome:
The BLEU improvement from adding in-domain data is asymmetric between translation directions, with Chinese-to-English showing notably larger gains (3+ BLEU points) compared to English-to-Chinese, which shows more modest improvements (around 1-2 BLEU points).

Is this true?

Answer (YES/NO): NO